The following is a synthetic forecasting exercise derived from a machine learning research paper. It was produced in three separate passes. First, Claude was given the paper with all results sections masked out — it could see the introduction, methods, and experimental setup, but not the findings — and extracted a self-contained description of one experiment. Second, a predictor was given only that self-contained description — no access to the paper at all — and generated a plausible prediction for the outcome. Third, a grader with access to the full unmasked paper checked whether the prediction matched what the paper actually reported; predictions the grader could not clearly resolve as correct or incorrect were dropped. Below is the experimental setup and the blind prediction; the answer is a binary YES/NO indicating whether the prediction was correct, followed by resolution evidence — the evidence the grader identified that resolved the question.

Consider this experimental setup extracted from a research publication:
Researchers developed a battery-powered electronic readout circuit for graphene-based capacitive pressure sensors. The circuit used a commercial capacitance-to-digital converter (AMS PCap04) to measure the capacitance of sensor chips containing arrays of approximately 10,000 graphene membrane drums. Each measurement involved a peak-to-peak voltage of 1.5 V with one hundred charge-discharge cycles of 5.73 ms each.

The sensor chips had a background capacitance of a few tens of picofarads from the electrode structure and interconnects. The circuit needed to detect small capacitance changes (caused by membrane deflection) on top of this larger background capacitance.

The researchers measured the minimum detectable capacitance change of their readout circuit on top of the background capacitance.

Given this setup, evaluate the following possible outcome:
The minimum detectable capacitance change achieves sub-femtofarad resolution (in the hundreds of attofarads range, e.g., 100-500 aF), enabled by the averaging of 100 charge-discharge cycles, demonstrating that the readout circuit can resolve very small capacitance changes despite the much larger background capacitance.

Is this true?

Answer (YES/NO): NO